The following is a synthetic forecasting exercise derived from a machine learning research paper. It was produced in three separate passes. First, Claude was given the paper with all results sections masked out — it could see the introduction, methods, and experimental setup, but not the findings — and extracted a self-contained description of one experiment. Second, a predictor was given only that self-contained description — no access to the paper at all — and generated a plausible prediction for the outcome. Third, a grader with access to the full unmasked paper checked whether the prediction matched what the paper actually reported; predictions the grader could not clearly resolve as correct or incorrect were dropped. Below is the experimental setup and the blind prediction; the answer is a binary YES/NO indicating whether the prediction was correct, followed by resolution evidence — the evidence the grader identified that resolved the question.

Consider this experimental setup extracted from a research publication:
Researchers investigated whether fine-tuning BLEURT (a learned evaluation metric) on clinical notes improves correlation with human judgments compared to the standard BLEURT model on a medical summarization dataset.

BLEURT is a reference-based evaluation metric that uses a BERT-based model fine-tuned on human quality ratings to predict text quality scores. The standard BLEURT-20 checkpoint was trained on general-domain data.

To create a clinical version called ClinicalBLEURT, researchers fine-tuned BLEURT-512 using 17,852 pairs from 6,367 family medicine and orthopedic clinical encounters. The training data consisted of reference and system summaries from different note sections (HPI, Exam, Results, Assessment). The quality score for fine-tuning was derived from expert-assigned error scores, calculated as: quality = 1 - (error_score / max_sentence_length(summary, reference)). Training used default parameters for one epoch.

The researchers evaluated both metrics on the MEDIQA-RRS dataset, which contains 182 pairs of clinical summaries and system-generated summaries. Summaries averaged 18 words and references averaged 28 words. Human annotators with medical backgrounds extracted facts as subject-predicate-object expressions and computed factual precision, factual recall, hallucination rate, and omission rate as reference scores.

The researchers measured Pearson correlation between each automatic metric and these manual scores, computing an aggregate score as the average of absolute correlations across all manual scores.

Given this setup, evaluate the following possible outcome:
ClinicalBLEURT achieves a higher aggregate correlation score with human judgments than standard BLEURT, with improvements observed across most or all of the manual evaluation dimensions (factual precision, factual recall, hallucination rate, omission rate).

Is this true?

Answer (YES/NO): NO